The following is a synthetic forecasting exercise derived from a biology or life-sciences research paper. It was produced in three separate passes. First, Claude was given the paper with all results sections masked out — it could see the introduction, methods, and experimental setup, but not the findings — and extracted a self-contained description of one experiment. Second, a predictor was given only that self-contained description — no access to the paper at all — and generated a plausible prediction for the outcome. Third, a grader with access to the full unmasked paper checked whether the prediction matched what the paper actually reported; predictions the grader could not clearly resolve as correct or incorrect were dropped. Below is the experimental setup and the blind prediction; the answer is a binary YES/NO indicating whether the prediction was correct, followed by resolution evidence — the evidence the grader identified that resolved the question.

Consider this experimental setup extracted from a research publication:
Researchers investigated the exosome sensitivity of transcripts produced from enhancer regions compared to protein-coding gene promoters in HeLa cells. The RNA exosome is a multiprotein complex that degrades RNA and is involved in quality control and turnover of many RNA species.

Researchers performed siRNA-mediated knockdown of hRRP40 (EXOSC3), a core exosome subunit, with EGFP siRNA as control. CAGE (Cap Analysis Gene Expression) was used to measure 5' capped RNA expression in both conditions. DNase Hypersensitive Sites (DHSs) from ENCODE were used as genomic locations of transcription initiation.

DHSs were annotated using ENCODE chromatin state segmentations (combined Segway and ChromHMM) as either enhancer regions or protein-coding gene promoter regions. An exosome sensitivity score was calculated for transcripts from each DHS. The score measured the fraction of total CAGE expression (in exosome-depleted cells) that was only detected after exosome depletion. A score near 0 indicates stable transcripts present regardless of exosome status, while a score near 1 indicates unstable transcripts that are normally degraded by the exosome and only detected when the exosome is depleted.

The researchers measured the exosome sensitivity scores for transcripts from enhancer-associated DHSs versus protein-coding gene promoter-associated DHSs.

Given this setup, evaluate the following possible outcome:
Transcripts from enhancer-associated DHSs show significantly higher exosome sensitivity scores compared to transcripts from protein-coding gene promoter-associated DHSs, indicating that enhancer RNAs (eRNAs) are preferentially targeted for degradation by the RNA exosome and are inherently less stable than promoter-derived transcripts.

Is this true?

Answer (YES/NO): YES